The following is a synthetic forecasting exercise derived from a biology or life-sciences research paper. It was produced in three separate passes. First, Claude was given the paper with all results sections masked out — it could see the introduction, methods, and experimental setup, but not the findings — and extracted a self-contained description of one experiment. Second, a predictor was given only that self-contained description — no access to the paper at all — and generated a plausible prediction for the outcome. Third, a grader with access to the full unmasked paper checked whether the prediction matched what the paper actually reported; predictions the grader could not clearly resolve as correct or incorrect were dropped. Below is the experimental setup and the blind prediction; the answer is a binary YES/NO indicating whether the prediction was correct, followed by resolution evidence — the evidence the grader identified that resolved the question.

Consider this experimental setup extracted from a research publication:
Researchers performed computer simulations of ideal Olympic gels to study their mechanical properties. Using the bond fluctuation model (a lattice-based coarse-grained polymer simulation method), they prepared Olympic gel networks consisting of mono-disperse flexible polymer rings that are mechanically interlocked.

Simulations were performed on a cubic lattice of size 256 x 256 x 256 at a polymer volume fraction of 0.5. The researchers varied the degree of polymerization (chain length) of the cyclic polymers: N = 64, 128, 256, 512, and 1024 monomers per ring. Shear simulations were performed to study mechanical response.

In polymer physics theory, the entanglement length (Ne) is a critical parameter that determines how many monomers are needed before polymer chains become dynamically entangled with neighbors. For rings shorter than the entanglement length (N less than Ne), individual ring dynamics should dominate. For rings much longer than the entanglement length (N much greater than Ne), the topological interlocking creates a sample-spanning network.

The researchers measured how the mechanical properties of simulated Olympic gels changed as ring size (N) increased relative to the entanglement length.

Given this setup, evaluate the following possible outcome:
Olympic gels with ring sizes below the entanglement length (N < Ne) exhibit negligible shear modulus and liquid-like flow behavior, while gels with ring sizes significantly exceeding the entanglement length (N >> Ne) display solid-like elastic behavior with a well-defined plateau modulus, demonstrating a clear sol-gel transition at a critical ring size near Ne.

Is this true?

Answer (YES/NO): NO